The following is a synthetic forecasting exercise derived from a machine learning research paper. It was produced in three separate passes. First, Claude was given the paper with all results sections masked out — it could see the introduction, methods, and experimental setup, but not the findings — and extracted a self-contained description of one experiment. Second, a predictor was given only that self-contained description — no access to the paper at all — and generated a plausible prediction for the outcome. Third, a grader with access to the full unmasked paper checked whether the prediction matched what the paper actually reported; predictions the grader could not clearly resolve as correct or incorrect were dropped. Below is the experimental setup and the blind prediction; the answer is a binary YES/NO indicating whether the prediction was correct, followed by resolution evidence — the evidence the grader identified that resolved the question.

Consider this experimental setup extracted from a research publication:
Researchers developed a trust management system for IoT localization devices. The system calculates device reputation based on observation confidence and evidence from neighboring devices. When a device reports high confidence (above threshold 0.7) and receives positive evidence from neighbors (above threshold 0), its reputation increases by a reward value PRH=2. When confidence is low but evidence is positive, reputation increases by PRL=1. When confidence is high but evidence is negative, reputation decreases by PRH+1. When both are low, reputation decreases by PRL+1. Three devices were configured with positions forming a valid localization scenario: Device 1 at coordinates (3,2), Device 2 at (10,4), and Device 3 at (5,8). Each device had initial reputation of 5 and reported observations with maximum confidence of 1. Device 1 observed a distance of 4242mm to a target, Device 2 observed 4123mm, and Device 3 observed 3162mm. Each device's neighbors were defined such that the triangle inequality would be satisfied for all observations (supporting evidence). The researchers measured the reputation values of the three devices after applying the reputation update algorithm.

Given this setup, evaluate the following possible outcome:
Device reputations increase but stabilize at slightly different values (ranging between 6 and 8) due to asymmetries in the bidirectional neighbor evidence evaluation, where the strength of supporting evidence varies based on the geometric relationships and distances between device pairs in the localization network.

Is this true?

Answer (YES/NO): NO